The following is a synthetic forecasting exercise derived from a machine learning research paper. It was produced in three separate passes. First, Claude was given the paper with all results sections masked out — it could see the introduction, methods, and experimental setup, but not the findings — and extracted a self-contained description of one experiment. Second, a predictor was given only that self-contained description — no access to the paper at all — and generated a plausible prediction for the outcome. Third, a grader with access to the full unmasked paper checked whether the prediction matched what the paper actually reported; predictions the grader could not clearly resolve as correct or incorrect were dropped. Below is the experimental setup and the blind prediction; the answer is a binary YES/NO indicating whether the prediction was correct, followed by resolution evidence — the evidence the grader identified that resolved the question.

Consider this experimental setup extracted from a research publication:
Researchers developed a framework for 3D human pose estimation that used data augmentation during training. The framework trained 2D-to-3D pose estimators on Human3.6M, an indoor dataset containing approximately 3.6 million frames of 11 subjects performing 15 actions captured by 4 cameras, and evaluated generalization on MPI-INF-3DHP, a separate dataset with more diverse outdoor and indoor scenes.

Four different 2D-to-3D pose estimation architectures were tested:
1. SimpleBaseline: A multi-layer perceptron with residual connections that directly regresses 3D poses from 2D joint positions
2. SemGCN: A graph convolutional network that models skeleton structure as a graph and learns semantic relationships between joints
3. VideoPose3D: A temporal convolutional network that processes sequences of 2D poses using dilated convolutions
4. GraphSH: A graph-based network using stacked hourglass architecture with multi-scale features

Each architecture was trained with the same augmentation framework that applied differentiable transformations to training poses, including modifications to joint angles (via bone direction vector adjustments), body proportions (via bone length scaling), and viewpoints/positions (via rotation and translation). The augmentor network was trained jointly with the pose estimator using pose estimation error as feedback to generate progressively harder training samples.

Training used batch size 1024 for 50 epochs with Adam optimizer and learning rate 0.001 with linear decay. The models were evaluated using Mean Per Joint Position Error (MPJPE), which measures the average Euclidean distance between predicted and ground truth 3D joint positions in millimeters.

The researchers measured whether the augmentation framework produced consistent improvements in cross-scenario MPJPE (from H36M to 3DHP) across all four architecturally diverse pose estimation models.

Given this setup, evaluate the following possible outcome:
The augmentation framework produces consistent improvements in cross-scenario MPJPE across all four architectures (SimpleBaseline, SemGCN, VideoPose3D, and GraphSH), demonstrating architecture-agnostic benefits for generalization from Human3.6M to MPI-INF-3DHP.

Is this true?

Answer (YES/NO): NO